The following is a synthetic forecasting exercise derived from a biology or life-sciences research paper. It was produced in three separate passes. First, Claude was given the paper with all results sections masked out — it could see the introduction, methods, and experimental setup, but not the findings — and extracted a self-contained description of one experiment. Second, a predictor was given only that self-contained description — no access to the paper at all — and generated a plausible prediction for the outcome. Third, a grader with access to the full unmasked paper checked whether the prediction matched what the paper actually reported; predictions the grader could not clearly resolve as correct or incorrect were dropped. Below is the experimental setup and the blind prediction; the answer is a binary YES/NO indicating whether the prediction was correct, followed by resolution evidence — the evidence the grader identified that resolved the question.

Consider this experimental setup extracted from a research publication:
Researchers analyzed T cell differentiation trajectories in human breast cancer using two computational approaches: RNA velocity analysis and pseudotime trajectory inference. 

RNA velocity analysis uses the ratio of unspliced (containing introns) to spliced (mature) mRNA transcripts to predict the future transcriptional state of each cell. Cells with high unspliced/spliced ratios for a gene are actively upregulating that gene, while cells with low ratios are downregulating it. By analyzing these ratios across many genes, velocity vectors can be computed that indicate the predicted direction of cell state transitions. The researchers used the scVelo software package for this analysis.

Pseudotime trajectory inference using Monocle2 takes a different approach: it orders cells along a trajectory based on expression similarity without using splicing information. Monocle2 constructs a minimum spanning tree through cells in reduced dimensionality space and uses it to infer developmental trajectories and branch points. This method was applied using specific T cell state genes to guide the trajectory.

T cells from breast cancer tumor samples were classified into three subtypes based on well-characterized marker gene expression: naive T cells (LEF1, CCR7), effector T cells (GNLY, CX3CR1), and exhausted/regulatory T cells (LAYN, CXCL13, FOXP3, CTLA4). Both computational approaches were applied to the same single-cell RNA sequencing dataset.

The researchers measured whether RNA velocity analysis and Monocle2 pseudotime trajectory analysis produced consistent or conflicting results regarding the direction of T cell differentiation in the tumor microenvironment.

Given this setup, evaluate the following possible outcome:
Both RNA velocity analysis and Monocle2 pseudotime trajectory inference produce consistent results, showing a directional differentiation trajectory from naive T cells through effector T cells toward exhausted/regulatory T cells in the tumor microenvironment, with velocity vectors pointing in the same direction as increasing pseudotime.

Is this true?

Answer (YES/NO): YES